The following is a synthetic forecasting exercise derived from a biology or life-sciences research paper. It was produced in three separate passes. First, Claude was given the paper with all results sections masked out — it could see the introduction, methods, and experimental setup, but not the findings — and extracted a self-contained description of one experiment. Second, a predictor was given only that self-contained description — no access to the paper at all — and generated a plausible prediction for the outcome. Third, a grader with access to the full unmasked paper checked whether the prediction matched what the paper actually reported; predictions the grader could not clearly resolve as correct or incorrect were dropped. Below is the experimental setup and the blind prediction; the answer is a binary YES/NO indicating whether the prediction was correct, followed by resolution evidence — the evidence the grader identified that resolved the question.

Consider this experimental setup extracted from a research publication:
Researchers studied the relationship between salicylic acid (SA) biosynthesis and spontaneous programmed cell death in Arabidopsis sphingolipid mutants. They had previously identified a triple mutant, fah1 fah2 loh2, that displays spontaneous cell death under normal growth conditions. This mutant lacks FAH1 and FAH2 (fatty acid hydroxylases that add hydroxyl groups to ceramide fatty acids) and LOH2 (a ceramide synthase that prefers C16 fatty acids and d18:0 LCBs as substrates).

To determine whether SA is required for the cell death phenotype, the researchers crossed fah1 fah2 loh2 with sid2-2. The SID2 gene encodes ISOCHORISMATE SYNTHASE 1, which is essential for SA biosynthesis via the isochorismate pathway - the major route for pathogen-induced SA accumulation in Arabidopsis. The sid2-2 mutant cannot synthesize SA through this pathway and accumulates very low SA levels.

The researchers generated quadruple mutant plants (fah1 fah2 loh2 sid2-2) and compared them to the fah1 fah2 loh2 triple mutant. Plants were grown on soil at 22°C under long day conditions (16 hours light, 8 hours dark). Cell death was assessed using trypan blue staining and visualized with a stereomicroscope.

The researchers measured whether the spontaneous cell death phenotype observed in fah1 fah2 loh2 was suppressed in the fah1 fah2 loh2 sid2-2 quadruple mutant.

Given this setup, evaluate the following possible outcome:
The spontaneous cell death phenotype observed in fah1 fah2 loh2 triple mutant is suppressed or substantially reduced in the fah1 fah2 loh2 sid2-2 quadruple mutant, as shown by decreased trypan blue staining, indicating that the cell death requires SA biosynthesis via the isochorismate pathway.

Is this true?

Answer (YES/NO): YES